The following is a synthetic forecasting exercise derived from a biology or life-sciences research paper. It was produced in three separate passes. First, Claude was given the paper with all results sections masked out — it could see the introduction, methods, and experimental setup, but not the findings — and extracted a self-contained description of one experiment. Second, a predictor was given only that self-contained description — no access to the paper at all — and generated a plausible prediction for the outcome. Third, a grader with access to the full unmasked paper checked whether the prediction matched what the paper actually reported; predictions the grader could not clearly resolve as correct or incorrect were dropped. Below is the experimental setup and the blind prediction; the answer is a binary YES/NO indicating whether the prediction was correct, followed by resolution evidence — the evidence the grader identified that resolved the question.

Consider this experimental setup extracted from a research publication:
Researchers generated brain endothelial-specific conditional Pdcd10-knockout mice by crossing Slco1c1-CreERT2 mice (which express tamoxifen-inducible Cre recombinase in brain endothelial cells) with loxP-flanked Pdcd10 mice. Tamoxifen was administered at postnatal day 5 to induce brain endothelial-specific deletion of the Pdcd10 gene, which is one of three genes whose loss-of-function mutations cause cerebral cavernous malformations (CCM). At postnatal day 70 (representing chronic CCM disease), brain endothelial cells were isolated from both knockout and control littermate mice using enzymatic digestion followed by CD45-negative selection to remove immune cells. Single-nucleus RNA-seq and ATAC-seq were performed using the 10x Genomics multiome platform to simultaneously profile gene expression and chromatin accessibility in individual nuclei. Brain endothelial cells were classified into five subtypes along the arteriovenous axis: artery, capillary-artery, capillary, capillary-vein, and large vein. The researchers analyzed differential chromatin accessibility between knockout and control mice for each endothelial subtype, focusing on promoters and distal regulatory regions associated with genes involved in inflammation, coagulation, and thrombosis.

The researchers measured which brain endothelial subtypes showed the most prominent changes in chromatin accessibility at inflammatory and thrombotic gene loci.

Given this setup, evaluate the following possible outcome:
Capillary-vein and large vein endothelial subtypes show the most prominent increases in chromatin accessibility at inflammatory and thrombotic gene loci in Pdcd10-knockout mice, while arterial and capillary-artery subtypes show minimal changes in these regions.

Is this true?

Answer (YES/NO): YES